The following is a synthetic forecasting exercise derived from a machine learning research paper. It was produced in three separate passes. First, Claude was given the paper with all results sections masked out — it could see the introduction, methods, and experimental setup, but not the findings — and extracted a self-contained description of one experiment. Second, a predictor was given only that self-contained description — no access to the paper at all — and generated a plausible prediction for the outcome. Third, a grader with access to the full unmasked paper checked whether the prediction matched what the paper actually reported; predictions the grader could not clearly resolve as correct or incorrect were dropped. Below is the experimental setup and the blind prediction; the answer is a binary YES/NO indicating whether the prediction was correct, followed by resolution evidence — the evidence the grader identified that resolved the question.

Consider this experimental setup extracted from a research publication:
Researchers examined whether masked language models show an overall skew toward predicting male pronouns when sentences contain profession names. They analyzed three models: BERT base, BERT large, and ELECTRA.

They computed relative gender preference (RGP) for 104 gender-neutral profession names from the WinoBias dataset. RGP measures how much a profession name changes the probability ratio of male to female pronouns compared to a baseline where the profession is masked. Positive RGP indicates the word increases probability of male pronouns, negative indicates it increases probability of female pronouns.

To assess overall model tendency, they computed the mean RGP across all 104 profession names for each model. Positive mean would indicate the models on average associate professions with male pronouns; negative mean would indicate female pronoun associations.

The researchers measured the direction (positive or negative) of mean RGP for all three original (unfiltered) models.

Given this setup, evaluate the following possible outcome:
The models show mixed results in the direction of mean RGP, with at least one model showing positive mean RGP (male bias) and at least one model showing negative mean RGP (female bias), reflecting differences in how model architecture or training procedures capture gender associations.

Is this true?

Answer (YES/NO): NO